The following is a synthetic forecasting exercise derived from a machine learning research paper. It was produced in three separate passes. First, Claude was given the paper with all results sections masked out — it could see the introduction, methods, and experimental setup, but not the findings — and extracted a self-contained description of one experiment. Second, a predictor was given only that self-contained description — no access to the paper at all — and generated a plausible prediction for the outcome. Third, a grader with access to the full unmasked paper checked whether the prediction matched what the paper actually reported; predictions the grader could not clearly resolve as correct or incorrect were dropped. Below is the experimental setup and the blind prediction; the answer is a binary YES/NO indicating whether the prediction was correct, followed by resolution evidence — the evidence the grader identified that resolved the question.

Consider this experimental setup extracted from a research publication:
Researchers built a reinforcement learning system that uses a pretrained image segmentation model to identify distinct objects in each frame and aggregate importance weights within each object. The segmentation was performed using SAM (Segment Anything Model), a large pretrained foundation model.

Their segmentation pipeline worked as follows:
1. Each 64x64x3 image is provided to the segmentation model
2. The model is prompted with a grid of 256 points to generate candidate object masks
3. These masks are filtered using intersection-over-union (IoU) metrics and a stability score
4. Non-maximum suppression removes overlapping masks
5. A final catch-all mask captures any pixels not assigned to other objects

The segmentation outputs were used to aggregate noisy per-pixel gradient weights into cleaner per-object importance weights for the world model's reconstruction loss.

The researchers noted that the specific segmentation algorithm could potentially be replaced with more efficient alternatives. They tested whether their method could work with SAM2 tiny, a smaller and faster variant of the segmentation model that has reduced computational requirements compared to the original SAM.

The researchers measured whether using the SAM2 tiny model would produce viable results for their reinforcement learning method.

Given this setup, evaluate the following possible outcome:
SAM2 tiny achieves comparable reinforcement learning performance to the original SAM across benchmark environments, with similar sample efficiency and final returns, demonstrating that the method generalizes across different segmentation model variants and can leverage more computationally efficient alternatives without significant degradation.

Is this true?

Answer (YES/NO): NO